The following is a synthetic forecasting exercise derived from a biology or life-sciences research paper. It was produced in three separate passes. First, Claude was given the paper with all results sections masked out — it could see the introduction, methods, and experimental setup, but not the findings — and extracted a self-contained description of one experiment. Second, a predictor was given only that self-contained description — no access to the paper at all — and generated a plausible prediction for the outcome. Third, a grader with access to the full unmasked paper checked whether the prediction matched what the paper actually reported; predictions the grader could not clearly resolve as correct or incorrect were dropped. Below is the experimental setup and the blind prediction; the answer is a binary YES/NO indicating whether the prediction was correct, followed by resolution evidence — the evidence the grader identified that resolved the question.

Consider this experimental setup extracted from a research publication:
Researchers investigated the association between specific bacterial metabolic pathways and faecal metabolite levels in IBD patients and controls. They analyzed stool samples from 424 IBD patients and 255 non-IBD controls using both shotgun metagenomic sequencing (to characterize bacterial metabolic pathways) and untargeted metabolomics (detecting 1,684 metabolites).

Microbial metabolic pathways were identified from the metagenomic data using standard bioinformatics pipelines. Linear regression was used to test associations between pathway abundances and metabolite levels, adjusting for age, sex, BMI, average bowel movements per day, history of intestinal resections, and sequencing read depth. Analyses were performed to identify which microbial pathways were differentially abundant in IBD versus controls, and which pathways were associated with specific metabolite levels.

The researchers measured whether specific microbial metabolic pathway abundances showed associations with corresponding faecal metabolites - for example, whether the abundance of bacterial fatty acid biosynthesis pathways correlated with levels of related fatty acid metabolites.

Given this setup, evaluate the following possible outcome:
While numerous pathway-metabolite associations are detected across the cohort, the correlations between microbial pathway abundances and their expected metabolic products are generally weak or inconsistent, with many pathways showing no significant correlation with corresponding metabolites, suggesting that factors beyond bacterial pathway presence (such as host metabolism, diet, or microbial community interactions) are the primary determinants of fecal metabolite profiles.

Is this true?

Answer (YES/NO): NO